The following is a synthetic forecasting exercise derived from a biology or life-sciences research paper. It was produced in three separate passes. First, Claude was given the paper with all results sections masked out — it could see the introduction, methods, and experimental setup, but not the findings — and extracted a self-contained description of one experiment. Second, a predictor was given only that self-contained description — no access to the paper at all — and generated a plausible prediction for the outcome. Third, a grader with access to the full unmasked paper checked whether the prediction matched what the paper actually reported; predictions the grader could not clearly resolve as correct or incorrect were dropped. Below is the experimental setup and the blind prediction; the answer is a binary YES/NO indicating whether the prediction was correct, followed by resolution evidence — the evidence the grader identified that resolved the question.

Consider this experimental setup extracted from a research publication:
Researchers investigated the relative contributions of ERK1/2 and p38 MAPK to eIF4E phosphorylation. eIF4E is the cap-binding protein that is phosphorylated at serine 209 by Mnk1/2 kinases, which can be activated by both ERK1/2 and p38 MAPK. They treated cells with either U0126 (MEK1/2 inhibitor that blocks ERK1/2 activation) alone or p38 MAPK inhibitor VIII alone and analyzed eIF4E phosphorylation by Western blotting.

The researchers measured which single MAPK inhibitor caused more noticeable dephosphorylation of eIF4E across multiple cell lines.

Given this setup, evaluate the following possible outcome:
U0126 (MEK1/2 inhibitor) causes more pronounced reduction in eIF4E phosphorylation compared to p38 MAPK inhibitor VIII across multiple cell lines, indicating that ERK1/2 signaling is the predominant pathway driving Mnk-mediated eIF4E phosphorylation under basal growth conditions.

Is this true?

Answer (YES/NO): YES